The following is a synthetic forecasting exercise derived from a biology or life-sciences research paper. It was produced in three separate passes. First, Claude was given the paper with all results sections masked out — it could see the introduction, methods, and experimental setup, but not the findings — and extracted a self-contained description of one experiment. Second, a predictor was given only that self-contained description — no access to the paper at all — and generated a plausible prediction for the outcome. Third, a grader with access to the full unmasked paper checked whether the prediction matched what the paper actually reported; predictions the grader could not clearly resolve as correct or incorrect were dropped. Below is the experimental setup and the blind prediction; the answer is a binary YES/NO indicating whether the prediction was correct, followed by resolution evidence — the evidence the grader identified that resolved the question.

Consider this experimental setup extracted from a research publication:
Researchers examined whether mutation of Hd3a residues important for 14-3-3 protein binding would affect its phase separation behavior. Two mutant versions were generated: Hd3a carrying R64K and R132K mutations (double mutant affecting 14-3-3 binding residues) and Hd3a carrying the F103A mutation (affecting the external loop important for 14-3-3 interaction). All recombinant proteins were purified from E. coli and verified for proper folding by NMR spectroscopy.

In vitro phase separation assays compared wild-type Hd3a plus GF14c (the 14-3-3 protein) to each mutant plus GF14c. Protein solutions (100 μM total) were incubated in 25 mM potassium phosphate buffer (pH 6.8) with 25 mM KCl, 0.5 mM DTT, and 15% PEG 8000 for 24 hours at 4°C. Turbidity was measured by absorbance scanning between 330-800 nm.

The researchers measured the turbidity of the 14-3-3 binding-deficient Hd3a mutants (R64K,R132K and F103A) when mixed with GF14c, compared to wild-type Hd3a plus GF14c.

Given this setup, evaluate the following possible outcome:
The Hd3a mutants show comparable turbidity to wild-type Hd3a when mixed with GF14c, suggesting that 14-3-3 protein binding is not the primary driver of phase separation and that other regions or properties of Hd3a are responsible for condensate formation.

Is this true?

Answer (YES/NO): NO